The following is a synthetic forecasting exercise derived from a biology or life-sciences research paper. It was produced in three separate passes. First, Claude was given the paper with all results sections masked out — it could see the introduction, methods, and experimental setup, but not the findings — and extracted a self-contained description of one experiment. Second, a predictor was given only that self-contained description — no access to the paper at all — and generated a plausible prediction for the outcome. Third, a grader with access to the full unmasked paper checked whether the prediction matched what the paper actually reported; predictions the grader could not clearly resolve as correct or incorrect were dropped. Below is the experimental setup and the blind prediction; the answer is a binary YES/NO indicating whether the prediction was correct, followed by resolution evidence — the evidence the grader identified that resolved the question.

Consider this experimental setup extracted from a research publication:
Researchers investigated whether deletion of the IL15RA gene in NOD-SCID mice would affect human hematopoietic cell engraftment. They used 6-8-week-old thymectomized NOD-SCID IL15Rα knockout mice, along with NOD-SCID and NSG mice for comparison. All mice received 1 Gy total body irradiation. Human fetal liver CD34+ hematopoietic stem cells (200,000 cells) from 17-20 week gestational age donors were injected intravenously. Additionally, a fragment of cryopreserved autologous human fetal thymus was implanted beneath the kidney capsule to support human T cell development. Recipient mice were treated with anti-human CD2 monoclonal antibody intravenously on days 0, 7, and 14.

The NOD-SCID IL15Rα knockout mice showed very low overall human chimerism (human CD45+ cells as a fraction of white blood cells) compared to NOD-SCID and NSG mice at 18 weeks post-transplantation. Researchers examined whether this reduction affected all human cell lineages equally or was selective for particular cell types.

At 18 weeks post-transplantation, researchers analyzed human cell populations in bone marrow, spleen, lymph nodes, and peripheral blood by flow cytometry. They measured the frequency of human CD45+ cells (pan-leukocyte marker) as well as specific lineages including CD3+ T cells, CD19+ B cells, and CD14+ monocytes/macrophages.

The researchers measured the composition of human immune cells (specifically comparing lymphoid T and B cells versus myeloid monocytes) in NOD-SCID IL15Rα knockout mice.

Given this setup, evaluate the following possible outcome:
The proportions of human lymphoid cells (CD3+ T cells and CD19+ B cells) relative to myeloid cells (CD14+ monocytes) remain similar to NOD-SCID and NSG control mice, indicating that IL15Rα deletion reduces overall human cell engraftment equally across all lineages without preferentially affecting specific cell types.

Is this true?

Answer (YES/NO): NO